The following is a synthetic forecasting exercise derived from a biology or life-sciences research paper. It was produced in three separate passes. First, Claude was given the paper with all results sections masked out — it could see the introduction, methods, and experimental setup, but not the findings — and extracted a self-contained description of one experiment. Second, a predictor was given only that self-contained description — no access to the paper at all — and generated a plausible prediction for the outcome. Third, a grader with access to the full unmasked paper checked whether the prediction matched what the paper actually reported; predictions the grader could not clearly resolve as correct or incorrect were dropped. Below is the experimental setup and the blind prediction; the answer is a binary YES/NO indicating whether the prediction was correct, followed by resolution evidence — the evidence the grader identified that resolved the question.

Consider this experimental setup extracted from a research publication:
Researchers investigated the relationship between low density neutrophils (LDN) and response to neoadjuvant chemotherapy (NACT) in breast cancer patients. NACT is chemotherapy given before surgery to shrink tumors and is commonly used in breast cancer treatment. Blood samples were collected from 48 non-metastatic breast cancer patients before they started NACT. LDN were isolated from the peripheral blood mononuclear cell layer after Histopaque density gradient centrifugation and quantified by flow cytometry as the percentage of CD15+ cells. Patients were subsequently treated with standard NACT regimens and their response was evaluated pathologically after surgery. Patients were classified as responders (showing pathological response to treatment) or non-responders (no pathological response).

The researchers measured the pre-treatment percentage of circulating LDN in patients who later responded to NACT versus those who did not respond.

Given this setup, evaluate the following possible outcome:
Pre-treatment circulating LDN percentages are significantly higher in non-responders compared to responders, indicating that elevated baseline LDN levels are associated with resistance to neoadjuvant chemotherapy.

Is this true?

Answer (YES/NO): YES